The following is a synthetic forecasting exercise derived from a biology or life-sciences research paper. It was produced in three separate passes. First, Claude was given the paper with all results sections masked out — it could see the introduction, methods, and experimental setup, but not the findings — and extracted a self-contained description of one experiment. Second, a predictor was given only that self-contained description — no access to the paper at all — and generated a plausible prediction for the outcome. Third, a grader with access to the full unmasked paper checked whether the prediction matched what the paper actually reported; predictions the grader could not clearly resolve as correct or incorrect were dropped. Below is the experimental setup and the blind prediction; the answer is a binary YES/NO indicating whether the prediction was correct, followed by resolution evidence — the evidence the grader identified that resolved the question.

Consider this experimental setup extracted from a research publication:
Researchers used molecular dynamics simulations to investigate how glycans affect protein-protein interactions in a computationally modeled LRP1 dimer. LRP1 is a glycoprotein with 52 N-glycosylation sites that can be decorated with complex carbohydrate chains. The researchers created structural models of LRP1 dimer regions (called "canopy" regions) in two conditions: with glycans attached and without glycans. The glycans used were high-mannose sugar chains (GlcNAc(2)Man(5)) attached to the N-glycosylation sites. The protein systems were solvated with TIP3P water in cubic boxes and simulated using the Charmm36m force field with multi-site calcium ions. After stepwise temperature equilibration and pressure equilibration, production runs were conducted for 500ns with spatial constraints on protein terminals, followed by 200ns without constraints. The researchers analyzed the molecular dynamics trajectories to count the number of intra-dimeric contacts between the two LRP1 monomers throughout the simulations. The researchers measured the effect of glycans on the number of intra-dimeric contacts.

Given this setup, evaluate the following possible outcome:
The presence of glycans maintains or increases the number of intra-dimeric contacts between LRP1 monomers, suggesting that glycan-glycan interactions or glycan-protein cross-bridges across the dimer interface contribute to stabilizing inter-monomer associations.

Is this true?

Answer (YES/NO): YES